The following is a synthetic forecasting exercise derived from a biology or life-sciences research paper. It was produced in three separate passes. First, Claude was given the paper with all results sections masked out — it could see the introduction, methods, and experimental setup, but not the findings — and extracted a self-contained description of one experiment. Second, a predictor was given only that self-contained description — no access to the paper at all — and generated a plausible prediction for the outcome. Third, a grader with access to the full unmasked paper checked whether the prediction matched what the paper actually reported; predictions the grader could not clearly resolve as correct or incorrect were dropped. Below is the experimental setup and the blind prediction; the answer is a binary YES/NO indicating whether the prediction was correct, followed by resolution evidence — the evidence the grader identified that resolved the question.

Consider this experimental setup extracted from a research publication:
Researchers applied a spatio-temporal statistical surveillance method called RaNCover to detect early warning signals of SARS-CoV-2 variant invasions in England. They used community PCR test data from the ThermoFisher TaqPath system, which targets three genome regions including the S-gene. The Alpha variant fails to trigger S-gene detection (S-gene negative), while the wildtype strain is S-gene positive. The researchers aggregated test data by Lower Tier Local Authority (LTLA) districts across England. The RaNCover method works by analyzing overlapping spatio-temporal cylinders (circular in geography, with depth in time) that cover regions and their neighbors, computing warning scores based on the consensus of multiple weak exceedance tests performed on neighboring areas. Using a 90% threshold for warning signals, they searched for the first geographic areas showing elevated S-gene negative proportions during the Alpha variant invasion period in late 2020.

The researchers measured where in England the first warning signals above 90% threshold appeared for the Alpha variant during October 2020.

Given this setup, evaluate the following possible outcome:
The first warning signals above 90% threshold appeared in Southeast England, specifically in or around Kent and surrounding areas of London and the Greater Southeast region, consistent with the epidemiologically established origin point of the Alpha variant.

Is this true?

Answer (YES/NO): YES